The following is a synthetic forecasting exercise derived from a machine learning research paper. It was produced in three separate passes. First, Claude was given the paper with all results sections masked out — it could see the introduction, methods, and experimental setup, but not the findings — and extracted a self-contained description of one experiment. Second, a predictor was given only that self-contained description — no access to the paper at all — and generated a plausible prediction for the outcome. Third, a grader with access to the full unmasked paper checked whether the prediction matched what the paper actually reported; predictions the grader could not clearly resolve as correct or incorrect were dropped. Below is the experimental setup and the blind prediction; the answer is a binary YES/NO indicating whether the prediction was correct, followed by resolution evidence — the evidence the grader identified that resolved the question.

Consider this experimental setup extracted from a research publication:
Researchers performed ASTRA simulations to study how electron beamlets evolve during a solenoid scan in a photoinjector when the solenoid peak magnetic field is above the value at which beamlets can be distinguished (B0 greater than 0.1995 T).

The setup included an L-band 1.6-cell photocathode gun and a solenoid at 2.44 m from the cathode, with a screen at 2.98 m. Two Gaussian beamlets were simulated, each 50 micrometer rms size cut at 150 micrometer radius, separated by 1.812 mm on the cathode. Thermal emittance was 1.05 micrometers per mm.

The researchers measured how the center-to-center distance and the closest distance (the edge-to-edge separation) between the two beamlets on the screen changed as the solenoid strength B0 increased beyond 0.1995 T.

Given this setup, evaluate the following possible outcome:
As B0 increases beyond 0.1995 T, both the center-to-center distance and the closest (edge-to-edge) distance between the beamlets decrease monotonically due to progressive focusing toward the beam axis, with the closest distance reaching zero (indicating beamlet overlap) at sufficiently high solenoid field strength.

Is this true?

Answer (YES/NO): NO